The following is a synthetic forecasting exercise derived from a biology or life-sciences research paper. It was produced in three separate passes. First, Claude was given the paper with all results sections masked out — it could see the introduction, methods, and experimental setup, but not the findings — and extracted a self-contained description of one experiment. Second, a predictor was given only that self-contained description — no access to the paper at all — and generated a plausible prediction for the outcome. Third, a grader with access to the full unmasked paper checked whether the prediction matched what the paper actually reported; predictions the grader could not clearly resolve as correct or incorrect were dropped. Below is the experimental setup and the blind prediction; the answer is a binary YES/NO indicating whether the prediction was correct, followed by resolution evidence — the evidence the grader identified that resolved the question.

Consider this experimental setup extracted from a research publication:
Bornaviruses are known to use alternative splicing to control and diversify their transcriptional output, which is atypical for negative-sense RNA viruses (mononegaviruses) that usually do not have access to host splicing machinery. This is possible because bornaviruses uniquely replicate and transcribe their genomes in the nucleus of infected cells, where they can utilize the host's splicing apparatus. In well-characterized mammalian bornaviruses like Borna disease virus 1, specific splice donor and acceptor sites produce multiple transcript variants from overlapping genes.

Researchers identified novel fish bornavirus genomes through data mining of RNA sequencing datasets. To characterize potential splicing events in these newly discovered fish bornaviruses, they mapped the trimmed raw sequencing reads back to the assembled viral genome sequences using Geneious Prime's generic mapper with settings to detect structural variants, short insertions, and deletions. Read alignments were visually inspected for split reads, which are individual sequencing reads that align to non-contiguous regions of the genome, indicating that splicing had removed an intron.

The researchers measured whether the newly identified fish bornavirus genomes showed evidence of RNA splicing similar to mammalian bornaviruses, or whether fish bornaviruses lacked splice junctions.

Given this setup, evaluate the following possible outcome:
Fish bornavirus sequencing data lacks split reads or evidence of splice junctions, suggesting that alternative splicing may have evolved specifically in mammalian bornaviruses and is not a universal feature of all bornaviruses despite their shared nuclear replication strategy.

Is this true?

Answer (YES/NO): NO